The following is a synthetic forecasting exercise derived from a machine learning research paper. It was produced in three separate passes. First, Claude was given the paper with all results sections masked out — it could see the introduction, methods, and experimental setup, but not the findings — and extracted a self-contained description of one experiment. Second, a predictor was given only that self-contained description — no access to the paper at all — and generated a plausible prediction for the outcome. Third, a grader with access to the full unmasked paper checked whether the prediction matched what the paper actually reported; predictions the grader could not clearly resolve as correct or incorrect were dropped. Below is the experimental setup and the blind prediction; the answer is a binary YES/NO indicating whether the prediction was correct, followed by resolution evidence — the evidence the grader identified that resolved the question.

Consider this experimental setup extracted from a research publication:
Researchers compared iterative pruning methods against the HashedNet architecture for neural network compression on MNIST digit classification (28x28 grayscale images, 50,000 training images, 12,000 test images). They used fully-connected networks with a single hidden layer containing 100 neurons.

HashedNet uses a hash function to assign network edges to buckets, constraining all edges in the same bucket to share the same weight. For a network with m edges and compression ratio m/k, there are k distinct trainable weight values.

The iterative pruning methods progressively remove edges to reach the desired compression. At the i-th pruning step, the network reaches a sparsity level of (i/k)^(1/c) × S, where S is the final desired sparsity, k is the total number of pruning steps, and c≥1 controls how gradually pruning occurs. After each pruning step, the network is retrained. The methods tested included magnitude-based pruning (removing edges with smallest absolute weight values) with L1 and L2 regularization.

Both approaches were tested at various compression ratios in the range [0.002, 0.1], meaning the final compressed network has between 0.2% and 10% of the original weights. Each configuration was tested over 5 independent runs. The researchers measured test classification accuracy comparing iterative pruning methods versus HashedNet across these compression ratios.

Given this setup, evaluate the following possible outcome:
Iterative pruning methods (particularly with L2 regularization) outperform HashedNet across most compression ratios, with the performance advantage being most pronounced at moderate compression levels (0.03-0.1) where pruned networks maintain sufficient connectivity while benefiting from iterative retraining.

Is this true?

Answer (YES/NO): NO